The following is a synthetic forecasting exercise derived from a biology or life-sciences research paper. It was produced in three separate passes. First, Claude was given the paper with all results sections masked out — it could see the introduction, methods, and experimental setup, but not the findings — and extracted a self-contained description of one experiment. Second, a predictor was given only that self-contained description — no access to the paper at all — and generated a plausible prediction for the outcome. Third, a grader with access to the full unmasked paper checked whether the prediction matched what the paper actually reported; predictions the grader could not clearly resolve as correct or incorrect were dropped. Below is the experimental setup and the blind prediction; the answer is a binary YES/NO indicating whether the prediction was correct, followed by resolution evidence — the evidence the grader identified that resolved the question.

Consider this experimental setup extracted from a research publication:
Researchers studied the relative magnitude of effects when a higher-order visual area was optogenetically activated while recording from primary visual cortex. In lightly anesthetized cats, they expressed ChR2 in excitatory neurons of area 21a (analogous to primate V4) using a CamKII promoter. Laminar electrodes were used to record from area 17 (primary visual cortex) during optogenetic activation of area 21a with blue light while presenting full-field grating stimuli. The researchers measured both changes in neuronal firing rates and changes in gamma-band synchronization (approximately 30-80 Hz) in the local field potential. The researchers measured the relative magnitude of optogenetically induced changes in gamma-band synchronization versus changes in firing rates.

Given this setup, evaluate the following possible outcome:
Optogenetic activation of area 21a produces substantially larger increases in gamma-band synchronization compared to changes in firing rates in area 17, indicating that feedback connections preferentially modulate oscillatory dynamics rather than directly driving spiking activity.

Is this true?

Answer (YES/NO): YES